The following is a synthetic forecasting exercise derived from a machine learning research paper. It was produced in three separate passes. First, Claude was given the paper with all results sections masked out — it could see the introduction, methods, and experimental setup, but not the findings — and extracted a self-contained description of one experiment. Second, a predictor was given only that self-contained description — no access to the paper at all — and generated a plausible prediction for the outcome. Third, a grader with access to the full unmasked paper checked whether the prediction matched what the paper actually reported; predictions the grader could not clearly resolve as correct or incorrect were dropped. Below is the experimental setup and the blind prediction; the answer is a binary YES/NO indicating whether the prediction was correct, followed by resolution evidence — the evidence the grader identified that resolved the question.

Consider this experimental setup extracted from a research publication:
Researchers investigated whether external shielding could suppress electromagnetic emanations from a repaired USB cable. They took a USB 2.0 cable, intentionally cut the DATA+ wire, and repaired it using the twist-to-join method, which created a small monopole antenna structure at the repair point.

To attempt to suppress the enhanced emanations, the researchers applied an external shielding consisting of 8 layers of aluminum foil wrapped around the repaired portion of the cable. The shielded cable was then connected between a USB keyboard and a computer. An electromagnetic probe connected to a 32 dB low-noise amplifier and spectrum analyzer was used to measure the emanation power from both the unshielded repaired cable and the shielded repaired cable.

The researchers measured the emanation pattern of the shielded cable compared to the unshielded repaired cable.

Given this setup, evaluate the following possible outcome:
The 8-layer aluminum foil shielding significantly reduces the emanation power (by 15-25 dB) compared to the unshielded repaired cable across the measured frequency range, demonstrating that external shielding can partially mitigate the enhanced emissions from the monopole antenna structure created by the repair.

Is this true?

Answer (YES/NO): NO